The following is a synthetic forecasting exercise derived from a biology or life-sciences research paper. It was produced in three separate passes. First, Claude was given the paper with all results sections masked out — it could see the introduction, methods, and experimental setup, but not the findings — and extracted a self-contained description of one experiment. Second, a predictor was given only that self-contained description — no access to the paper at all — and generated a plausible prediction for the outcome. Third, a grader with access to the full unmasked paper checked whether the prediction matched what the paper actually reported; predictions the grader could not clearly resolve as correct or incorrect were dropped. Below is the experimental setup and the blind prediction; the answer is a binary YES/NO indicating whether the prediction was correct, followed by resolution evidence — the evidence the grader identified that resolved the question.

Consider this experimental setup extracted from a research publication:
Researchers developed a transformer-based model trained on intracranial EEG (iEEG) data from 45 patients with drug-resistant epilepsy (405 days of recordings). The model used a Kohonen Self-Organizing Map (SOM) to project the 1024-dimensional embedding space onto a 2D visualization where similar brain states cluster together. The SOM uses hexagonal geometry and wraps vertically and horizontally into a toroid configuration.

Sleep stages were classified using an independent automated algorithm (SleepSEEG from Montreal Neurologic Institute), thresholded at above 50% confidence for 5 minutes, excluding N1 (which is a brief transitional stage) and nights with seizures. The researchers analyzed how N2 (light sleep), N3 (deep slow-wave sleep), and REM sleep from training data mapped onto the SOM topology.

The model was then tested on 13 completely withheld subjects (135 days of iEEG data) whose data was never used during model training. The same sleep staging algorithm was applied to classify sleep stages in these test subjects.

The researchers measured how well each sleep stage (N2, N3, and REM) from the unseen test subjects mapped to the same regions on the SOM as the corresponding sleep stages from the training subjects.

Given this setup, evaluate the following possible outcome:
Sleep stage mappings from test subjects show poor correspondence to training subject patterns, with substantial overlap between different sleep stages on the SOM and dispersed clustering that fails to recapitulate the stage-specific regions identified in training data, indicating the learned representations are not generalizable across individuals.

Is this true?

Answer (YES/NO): NO